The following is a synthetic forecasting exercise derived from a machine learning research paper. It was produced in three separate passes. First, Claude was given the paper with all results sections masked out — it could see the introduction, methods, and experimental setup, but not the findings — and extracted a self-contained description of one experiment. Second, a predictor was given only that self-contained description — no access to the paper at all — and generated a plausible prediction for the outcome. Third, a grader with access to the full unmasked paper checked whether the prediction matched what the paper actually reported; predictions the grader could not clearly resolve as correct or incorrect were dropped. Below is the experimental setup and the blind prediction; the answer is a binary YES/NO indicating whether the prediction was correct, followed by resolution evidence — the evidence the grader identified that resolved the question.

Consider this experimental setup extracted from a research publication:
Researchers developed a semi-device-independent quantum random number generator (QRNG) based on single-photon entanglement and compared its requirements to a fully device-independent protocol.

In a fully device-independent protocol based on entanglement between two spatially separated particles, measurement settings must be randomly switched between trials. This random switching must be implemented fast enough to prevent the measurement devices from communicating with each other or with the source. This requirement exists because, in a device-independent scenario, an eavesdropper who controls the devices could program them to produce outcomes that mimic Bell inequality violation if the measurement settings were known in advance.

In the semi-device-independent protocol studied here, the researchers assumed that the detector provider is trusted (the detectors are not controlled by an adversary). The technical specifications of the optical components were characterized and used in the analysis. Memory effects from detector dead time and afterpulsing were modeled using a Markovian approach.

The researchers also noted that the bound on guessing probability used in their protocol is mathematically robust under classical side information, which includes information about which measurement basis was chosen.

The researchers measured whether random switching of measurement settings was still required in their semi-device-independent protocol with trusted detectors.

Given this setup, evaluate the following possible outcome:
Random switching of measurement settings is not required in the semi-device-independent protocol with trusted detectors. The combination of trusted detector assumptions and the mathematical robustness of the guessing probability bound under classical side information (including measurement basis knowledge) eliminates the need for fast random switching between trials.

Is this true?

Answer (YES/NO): YES